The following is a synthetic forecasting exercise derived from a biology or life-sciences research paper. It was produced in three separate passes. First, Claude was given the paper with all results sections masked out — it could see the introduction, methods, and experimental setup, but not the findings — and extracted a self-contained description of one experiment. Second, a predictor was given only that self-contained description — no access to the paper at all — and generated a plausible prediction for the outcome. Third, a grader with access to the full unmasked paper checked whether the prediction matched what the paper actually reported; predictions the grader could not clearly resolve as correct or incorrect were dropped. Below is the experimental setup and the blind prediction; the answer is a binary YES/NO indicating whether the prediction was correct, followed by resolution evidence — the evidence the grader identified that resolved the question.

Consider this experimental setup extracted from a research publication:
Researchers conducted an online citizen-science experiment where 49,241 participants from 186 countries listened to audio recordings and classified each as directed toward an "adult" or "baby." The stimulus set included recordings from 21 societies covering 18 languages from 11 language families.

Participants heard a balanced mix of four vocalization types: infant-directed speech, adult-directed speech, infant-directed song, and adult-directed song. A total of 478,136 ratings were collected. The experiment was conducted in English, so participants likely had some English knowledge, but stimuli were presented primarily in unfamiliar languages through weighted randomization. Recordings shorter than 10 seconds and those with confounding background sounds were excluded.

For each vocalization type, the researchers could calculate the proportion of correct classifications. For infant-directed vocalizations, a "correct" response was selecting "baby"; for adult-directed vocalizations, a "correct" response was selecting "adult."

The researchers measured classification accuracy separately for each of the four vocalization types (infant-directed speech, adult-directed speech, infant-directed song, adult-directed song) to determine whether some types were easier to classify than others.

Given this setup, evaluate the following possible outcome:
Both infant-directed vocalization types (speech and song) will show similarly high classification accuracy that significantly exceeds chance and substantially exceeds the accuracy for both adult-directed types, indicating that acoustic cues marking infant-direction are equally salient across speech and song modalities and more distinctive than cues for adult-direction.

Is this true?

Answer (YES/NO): NO